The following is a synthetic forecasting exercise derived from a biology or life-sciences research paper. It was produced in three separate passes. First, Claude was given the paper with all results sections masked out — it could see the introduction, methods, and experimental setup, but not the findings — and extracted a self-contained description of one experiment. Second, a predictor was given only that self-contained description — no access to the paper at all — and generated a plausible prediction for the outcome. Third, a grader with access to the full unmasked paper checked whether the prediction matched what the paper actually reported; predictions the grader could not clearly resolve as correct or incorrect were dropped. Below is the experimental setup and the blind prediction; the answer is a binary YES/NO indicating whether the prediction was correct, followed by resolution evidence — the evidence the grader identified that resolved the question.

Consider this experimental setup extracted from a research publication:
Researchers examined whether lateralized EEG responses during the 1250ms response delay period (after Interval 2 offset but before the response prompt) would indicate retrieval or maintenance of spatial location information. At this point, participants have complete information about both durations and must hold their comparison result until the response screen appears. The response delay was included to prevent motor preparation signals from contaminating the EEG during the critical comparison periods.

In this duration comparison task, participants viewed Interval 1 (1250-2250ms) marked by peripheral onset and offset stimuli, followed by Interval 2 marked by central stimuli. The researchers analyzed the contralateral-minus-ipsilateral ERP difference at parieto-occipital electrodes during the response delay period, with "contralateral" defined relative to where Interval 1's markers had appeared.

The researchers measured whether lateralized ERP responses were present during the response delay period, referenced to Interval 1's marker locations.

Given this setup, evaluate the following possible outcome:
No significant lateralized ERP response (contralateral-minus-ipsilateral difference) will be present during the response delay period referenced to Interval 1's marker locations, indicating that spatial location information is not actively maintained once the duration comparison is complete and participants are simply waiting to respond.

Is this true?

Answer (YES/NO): YES